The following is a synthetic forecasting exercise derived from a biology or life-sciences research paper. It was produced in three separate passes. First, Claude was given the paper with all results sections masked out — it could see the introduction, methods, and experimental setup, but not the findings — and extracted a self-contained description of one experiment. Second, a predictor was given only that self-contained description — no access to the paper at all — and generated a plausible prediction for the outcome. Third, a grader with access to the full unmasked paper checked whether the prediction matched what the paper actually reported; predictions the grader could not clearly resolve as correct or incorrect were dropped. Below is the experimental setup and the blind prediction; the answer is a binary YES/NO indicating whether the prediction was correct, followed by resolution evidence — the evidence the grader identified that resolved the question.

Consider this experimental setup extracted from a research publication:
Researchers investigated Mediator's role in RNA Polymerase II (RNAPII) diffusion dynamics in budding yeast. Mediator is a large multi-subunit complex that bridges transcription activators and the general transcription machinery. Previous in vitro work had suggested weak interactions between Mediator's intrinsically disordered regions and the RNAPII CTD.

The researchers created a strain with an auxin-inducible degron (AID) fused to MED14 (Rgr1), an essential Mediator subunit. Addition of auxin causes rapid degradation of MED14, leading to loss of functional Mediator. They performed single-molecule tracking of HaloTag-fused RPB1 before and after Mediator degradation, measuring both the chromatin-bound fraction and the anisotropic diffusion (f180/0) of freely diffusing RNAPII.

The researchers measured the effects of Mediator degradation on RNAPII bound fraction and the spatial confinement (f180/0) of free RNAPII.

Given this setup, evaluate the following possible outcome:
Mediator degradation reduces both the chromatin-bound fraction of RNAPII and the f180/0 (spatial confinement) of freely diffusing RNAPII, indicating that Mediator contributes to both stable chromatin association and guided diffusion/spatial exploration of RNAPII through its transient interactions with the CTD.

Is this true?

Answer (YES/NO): YES